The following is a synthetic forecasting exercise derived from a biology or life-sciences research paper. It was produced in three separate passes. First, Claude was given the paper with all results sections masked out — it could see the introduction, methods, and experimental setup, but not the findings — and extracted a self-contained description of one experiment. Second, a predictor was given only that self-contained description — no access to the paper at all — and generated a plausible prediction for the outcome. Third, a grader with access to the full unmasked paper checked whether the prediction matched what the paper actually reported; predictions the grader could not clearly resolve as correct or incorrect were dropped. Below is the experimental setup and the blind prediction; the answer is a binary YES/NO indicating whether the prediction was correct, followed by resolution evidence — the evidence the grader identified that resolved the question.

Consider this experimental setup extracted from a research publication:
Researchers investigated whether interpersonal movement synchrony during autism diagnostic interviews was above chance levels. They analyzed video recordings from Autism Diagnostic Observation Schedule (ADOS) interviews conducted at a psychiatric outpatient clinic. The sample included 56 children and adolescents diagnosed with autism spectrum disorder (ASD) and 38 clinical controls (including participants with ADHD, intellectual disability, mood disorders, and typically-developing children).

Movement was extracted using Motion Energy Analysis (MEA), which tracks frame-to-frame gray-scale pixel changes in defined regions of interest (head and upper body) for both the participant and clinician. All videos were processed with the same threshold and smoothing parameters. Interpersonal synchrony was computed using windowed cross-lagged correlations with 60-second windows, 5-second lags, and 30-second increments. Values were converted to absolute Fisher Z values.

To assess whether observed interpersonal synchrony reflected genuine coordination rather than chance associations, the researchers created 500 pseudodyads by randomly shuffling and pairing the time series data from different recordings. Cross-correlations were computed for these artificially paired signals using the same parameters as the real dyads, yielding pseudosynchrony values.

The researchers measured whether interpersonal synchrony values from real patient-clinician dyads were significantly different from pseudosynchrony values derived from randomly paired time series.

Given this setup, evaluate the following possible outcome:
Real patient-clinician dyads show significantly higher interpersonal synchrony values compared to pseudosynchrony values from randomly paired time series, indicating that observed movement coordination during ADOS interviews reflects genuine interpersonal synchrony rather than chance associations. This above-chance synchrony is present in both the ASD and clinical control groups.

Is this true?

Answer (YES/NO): NO